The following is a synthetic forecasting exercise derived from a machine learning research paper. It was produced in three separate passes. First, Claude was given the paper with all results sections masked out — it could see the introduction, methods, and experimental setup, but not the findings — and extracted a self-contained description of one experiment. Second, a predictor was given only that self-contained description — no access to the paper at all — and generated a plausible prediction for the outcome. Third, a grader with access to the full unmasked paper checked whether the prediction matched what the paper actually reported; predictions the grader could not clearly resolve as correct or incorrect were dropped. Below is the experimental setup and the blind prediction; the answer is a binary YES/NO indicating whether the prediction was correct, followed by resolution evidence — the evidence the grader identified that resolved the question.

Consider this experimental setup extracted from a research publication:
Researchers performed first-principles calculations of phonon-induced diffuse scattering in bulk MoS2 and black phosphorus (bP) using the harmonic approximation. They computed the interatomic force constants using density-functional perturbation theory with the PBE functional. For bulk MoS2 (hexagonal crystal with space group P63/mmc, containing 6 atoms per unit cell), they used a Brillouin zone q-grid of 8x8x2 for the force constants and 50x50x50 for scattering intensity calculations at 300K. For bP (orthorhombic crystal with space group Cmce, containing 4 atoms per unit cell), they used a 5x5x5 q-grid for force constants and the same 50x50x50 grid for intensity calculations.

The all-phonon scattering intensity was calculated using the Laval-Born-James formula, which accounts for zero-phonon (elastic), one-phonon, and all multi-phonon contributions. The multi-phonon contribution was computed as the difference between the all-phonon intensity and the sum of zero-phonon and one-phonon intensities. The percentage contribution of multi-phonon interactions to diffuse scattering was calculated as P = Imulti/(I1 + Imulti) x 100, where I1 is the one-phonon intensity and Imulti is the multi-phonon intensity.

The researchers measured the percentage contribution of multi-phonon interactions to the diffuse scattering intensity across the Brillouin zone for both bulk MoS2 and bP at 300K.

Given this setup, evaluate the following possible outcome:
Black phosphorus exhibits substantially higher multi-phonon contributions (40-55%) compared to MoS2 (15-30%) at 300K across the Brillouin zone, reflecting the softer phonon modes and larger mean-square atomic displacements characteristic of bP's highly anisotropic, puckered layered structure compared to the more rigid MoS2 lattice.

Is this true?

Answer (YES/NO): NO